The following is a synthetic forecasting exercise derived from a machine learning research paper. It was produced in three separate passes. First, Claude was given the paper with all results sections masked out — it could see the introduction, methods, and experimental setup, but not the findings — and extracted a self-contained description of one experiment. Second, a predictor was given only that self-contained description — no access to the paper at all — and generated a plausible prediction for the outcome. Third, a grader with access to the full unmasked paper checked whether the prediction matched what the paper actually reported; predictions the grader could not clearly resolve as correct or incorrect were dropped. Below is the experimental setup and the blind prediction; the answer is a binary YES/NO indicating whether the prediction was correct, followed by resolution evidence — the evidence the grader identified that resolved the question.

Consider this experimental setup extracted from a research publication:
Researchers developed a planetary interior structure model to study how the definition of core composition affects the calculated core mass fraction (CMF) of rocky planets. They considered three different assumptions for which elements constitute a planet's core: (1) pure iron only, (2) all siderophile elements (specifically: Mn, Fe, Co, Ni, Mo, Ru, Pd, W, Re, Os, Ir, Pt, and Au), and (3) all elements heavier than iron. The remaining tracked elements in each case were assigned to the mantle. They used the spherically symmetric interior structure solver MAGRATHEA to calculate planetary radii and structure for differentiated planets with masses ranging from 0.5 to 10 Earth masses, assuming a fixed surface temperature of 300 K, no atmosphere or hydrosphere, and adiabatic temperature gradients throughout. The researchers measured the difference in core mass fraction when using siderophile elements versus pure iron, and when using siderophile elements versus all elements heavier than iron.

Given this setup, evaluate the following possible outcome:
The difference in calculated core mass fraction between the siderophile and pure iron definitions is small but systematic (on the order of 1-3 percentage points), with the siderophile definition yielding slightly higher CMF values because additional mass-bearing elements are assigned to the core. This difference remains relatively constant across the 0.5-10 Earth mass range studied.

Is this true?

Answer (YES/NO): NO